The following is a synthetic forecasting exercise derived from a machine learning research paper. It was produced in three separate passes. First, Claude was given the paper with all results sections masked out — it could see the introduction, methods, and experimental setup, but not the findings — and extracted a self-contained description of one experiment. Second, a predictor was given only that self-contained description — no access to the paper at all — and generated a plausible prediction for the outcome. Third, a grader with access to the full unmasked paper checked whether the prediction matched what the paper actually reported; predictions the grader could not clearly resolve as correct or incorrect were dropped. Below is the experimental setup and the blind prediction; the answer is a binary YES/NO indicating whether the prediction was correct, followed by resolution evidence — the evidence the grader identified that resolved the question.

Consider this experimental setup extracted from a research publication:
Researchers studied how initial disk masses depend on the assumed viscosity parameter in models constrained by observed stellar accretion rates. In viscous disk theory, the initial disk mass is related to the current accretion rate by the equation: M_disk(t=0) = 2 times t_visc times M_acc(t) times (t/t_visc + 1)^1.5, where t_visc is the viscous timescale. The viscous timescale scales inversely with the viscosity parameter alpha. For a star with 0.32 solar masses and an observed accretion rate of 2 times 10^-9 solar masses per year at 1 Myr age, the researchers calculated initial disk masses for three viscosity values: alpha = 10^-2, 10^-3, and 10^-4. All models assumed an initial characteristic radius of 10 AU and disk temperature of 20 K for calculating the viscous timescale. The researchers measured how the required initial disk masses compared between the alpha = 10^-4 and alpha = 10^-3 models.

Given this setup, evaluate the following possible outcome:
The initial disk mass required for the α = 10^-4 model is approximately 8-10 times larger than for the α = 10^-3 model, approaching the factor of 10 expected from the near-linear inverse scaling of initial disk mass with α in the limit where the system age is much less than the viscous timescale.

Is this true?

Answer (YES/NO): NO